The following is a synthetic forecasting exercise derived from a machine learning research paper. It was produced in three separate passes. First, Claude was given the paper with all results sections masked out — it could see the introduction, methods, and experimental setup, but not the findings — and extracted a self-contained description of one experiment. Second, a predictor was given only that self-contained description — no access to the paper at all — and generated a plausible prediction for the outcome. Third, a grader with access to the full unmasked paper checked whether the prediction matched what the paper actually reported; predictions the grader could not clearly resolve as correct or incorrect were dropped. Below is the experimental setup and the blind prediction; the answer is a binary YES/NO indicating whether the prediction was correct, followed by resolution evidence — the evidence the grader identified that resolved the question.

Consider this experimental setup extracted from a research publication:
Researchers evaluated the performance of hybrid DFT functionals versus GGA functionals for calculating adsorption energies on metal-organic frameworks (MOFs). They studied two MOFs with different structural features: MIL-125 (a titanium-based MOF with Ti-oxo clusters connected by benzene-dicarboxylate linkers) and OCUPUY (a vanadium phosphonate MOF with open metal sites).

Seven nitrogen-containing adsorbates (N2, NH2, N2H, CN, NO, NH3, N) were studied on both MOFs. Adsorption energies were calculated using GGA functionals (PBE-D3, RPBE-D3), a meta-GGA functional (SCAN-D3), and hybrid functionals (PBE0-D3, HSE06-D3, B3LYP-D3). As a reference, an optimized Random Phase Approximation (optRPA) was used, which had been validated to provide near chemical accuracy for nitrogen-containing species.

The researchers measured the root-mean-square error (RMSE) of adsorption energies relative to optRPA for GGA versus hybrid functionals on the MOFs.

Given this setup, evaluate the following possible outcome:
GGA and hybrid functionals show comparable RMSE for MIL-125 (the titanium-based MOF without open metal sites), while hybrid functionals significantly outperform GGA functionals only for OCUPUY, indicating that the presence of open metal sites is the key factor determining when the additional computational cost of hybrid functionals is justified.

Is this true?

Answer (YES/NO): NO